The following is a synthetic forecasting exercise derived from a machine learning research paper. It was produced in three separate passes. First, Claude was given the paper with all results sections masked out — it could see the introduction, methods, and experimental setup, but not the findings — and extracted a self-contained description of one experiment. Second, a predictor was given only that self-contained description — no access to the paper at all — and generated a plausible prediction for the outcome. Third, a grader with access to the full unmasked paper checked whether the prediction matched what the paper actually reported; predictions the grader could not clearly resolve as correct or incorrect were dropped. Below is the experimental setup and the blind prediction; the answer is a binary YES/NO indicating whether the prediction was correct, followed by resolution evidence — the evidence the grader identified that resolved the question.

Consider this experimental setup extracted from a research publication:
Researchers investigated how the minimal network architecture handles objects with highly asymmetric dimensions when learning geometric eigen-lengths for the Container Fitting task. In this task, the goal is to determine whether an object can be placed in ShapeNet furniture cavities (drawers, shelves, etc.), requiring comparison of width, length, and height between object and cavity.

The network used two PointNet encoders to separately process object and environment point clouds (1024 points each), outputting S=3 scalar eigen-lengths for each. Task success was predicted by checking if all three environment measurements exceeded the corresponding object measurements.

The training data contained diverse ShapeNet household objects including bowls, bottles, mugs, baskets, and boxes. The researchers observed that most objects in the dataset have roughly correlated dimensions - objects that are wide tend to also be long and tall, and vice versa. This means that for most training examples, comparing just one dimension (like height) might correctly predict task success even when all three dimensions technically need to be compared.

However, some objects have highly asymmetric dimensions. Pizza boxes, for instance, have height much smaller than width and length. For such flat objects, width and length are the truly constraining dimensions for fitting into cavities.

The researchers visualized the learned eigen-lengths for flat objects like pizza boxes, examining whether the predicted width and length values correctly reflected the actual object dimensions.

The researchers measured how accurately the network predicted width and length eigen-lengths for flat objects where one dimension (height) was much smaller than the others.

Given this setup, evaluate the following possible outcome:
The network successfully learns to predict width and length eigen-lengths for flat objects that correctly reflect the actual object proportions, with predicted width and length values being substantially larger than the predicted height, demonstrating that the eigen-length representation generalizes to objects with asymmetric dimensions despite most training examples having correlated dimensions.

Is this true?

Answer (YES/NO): NO